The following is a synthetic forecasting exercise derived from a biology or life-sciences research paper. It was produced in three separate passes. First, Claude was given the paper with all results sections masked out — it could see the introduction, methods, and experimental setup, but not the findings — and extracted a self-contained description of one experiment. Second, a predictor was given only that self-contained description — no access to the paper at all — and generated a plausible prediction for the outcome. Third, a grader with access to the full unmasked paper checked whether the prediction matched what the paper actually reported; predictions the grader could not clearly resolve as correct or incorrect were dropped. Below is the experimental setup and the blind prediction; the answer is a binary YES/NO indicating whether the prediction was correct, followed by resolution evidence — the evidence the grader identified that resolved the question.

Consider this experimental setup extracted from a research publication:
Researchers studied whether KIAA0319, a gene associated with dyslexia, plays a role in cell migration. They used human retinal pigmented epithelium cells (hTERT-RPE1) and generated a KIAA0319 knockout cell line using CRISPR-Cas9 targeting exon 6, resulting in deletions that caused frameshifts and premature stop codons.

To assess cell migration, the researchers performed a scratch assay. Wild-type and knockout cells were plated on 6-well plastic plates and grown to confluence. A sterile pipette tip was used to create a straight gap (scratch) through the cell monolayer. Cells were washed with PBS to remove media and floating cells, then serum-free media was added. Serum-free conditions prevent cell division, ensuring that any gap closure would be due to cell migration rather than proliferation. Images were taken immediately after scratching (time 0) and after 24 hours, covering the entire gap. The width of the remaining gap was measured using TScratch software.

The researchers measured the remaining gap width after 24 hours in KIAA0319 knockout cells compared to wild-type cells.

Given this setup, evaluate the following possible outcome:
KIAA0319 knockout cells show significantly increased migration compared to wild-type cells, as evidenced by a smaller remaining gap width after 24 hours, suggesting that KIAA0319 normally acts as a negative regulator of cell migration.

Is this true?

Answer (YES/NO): NO